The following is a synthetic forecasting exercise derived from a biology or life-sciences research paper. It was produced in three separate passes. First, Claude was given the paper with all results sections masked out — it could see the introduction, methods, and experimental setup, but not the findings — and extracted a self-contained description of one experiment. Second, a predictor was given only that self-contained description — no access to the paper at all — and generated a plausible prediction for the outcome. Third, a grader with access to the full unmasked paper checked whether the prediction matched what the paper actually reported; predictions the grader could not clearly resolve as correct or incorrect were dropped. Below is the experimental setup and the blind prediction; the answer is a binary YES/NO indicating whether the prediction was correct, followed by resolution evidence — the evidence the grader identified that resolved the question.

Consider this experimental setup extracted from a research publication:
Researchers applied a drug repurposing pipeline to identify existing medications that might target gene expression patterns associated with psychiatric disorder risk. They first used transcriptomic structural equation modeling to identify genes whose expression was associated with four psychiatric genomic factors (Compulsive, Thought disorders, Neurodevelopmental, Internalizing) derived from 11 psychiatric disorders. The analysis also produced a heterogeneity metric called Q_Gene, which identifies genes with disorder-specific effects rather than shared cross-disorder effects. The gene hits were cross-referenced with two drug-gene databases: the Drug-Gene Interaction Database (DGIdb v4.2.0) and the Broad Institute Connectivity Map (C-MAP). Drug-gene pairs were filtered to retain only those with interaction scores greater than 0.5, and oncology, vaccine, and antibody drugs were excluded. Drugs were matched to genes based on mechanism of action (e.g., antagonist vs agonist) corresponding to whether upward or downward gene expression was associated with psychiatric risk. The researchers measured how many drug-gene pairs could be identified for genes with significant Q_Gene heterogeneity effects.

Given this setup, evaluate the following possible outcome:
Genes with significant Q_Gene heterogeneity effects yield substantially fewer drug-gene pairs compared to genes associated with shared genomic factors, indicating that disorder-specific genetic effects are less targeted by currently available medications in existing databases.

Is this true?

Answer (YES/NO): YES